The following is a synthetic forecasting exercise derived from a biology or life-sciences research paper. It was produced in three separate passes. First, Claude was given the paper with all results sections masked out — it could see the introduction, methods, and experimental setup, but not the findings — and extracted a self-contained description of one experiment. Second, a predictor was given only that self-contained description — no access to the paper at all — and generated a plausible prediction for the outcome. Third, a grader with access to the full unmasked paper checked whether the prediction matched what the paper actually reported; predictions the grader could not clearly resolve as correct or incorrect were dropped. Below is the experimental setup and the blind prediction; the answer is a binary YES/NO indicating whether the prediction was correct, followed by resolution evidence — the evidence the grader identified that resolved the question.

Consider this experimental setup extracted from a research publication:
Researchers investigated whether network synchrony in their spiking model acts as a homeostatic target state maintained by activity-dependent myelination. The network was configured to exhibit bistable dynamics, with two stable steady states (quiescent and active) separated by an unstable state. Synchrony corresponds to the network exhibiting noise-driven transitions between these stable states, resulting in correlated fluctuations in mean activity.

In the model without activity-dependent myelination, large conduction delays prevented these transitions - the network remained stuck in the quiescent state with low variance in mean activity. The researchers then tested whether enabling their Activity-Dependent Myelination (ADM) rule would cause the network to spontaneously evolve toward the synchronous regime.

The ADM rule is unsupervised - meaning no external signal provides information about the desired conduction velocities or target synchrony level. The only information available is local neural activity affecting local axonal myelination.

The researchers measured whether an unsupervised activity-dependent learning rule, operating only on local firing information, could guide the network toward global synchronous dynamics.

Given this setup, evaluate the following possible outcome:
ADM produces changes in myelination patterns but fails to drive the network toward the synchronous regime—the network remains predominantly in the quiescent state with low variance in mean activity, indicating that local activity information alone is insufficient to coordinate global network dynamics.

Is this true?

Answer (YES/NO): NO